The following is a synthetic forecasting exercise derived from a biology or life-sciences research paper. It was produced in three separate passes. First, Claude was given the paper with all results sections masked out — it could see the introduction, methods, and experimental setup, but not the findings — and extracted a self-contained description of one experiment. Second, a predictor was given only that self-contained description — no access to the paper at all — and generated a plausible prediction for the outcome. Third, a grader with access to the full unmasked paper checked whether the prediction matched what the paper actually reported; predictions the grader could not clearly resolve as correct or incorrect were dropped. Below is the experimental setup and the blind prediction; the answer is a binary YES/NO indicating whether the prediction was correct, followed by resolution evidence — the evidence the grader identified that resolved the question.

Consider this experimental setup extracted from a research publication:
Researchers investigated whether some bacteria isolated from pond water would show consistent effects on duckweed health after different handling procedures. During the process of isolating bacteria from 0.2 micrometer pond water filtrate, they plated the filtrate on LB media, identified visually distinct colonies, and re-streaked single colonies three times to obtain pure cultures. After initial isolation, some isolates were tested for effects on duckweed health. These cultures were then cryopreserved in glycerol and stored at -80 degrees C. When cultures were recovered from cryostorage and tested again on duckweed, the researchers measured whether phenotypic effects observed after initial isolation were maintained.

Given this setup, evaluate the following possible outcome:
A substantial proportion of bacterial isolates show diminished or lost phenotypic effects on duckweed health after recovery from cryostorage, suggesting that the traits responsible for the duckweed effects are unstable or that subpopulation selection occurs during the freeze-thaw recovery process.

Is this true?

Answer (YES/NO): NO